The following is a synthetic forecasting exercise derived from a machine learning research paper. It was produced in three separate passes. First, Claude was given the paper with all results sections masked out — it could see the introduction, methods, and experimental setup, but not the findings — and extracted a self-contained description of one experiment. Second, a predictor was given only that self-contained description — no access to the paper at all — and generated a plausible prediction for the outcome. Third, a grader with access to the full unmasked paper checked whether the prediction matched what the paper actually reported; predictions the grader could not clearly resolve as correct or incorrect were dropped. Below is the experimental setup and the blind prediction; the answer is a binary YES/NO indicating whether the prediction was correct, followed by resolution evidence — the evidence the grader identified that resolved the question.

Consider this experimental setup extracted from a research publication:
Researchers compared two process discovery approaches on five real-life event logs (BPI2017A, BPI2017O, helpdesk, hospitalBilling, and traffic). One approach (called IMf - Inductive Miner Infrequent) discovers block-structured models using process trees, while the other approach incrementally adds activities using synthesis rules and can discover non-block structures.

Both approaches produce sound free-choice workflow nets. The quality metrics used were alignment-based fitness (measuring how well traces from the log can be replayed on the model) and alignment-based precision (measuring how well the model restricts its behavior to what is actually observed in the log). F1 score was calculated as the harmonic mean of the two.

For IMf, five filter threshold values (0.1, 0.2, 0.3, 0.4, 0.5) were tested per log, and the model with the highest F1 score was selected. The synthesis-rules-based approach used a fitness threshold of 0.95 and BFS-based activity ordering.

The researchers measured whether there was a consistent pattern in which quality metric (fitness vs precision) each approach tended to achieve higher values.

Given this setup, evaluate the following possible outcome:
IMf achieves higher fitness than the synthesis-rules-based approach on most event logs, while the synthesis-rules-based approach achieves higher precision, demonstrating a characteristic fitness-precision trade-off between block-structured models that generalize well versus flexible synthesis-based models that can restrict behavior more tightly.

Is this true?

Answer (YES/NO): NO